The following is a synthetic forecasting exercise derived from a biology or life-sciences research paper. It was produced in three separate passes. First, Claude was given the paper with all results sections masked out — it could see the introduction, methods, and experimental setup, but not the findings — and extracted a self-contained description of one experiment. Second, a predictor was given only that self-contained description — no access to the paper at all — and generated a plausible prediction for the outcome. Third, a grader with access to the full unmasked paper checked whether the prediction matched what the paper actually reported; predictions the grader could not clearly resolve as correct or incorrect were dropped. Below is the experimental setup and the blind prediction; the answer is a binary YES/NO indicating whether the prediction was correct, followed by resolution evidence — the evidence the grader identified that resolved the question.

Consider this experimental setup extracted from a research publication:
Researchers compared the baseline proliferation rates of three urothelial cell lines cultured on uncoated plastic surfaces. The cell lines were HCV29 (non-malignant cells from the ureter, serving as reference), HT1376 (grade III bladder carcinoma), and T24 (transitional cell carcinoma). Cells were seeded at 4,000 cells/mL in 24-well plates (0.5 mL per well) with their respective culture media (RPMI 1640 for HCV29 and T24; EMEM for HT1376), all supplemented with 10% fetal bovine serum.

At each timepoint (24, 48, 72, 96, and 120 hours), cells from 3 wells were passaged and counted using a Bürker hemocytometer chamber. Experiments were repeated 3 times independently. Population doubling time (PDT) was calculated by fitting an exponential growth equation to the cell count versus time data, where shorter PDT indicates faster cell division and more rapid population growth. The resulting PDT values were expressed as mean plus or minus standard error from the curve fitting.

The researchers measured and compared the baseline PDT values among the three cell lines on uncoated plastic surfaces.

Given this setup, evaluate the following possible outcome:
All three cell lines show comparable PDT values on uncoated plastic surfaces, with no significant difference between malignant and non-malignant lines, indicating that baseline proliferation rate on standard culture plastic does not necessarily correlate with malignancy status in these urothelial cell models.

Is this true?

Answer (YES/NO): NO